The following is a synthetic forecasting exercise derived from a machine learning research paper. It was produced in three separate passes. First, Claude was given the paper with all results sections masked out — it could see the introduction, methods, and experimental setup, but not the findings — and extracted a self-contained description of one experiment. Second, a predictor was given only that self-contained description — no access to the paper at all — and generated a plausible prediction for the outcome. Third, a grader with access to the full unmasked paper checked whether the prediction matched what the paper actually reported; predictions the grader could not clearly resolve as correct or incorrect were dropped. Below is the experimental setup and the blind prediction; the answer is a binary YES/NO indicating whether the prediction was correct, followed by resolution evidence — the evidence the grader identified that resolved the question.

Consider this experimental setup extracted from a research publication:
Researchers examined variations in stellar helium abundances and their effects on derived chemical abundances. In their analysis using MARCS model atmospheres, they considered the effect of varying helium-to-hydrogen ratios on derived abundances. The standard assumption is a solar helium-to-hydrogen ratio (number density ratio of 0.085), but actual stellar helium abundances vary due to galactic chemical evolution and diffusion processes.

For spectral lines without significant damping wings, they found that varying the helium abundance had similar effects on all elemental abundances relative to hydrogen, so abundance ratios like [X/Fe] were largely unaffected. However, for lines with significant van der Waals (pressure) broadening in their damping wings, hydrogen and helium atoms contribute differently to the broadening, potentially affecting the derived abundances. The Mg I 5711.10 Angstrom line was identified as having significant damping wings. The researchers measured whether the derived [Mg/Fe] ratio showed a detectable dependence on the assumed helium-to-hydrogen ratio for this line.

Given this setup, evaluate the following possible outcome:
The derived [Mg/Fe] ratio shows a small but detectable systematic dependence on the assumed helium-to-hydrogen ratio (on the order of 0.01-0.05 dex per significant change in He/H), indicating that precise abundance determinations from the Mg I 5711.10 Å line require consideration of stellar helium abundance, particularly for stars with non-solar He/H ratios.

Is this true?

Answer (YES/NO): NO